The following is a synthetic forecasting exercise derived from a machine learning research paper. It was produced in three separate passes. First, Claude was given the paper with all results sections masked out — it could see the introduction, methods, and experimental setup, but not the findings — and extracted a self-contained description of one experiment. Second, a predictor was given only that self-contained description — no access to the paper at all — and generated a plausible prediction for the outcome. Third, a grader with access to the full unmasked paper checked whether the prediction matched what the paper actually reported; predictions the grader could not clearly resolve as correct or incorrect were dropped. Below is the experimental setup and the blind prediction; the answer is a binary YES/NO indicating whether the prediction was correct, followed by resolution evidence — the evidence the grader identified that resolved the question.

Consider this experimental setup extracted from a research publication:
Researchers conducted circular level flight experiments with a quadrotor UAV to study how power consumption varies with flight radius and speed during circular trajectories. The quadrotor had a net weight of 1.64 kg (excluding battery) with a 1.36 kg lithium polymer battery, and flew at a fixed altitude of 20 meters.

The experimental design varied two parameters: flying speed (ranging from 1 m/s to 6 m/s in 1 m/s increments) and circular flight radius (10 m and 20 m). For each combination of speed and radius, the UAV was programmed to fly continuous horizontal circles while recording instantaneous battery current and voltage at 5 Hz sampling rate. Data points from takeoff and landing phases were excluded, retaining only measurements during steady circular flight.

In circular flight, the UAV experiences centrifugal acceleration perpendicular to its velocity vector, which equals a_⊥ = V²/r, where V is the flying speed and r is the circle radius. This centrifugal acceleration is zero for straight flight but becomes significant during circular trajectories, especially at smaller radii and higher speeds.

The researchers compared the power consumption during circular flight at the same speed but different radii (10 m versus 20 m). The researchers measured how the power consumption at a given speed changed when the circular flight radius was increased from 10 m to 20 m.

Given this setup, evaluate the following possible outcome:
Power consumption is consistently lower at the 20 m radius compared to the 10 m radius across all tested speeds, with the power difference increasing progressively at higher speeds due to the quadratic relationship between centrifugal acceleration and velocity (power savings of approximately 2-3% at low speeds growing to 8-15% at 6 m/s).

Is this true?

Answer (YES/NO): NO